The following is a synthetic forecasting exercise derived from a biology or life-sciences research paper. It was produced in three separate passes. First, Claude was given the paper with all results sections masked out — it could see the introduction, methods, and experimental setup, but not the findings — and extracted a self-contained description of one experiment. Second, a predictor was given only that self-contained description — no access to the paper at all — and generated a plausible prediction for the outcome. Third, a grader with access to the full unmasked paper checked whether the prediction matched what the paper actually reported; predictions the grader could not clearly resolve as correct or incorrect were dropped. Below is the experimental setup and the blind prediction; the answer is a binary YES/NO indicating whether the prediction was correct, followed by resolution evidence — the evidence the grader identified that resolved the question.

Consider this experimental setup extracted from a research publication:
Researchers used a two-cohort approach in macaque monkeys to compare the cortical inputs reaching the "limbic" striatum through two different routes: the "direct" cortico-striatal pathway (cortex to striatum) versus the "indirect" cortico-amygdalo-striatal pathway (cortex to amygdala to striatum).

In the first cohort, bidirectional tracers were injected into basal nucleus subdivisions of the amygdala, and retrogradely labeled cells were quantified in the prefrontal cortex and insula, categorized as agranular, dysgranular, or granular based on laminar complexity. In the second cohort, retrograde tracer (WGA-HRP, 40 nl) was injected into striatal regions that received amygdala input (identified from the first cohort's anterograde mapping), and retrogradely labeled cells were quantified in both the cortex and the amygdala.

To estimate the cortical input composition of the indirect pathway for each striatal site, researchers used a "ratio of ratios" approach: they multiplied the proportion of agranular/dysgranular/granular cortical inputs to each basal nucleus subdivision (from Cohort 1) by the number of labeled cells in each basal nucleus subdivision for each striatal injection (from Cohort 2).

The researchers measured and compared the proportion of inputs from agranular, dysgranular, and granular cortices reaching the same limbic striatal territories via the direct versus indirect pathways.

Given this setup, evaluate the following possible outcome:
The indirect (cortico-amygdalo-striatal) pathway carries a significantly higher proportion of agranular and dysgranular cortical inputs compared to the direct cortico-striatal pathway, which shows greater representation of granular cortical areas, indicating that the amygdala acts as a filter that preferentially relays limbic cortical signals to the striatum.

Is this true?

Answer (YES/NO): NO